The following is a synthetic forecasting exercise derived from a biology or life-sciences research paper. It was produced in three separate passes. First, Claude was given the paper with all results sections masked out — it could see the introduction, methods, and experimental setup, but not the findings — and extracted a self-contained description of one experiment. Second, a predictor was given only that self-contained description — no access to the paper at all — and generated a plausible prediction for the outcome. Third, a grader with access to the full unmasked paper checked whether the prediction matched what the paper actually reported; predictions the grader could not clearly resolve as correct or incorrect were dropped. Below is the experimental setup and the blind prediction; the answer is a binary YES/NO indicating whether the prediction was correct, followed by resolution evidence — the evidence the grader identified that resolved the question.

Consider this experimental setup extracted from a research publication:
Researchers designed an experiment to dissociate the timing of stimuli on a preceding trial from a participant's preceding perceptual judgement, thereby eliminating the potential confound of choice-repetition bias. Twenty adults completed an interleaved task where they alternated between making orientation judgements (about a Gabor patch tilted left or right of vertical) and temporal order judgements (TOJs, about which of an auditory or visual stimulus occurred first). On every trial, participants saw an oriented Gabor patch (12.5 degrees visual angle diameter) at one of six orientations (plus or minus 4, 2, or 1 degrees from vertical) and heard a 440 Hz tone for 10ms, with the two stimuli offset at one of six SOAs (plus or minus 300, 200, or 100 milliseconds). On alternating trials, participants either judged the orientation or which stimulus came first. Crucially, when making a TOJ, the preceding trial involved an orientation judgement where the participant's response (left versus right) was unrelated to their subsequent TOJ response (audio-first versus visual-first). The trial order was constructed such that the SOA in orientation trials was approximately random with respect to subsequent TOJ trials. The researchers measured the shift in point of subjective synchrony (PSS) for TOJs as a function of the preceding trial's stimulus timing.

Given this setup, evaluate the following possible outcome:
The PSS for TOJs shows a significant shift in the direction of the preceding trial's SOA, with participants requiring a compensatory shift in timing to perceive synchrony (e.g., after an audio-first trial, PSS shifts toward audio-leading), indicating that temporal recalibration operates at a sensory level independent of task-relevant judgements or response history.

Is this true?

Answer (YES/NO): NO